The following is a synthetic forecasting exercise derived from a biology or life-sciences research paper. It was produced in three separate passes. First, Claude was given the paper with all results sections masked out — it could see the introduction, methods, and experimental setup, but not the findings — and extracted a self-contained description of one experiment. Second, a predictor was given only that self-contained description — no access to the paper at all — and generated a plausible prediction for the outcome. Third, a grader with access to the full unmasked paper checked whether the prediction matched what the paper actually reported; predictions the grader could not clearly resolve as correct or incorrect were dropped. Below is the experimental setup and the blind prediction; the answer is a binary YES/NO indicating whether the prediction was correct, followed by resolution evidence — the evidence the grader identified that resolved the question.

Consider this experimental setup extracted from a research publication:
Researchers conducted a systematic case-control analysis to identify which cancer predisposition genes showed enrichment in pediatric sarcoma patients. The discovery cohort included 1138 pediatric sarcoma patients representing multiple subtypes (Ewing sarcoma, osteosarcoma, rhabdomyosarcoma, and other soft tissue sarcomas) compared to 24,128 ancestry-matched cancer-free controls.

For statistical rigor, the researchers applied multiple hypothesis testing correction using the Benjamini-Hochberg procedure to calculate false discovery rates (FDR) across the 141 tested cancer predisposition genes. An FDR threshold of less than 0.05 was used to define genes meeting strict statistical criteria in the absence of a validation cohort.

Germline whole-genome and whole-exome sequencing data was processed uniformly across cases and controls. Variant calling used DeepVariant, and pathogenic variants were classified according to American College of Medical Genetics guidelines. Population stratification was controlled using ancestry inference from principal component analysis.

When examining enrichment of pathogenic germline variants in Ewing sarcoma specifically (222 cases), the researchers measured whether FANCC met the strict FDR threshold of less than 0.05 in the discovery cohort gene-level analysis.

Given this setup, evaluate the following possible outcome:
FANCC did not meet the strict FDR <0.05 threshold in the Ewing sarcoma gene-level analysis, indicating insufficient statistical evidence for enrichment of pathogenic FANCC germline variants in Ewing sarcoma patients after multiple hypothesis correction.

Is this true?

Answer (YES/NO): YES